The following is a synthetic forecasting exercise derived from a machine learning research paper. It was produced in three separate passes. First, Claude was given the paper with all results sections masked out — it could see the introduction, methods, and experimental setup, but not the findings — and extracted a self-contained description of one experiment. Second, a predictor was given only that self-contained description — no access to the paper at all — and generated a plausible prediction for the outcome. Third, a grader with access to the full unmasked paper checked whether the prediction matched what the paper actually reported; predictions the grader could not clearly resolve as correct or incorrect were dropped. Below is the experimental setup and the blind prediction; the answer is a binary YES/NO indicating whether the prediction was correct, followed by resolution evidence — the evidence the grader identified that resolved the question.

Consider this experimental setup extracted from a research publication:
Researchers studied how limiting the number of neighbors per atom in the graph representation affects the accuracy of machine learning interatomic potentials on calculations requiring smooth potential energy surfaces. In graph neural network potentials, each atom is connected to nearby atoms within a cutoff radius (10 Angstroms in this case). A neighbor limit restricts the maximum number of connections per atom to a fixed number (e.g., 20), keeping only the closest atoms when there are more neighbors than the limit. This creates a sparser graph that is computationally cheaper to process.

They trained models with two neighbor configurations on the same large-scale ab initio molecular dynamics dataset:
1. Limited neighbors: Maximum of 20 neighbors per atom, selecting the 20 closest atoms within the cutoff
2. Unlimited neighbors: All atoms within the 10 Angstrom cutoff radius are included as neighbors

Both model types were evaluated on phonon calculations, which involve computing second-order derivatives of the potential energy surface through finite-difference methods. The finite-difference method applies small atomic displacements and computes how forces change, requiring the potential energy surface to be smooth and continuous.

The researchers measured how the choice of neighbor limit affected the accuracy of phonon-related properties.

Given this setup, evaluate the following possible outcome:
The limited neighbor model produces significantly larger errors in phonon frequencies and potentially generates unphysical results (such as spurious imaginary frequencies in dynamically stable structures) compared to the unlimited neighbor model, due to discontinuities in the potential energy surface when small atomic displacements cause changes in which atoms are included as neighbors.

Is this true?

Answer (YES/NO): NO